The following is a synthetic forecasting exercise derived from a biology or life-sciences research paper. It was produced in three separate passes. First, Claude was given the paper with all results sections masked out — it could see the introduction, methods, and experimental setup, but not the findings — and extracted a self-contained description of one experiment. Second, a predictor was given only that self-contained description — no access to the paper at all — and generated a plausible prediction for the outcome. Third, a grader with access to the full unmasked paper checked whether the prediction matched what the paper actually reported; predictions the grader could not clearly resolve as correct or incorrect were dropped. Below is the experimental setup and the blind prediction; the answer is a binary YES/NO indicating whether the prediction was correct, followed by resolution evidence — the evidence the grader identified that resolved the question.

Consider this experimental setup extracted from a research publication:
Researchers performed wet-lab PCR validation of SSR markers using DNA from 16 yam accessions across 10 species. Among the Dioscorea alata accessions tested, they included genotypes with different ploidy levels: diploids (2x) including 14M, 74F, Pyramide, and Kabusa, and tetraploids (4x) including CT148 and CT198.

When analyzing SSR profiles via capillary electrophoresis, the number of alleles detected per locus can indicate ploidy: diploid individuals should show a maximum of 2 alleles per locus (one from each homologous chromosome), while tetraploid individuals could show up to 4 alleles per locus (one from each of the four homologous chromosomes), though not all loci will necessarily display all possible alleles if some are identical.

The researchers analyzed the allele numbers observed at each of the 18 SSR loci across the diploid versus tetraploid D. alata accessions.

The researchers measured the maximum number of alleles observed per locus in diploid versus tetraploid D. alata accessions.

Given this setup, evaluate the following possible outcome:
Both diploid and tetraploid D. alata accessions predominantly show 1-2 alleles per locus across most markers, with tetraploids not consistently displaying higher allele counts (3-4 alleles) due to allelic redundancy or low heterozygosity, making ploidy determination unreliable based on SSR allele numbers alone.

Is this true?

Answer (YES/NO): NO